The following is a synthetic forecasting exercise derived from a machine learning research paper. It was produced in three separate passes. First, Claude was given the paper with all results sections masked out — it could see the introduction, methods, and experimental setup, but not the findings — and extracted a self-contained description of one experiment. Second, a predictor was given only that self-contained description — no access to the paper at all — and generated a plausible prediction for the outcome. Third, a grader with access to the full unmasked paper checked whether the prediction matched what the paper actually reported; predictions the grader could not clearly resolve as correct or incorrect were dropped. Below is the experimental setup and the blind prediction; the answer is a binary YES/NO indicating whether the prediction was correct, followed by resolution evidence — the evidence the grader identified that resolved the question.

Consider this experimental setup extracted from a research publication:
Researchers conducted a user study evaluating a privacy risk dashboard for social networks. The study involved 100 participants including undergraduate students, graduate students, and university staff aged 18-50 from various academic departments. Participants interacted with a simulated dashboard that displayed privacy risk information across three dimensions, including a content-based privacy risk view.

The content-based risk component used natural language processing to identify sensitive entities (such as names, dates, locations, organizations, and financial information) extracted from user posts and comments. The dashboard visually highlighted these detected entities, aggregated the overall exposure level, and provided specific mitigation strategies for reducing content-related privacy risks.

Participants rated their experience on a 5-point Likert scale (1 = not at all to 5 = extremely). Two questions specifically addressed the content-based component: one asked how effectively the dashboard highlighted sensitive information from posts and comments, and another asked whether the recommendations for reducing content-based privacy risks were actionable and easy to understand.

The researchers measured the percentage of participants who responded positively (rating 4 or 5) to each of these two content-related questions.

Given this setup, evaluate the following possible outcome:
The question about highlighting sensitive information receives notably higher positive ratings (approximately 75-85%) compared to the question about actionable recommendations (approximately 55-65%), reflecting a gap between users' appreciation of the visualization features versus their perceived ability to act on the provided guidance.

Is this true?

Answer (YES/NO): NO